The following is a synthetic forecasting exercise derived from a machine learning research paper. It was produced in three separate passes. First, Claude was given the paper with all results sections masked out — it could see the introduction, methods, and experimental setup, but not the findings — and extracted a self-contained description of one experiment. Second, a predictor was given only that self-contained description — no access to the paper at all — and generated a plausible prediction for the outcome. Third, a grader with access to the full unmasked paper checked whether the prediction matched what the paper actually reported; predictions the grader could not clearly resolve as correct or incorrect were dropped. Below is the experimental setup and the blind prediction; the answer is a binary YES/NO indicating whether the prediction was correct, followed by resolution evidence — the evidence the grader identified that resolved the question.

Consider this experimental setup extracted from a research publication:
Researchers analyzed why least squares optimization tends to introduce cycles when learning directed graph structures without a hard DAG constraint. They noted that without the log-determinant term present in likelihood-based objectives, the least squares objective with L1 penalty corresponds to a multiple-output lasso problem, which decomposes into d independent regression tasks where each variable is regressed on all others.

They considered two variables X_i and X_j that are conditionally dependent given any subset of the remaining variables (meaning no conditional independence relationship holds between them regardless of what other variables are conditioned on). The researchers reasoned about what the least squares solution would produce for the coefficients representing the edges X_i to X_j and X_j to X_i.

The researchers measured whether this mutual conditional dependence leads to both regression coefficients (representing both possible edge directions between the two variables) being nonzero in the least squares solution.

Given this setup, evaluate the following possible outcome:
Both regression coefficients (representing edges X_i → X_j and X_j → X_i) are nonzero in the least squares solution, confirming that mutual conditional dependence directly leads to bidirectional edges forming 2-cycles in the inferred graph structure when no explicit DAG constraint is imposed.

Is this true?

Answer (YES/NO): YES